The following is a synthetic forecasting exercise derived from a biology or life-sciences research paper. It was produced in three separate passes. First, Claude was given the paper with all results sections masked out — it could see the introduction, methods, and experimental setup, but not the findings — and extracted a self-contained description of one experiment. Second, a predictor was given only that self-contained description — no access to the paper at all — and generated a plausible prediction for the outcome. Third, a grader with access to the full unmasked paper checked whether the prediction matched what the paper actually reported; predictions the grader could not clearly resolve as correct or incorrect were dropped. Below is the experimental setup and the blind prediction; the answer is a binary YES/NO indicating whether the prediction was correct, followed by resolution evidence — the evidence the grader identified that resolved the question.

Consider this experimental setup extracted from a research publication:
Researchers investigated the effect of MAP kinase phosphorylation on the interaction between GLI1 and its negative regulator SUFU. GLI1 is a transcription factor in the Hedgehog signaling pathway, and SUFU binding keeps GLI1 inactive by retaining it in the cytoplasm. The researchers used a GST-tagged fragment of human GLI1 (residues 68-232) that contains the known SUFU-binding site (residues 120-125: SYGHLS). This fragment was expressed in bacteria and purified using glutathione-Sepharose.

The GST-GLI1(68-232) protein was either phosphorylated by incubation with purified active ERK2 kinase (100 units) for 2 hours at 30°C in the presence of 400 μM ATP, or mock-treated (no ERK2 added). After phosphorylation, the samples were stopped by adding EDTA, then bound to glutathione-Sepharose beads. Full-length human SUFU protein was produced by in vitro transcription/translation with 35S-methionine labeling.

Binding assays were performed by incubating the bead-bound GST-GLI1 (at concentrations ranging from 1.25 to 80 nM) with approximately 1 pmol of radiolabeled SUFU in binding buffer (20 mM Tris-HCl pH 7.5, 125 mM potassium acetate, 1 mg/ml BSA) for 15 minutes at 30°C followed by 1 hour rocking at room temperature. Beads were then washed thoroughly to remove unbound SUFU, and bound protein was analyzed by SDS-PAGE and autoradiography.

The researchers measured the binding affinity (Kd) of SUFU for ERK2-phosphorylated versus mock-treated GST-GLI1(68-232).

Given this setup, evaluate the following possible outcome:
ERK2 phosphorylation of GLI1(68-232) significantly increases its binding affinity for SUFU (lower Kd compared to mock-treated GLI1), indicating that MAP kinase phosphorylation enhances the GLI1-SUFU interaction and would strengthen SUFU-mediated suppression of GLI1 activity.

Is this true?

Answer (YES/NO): NO